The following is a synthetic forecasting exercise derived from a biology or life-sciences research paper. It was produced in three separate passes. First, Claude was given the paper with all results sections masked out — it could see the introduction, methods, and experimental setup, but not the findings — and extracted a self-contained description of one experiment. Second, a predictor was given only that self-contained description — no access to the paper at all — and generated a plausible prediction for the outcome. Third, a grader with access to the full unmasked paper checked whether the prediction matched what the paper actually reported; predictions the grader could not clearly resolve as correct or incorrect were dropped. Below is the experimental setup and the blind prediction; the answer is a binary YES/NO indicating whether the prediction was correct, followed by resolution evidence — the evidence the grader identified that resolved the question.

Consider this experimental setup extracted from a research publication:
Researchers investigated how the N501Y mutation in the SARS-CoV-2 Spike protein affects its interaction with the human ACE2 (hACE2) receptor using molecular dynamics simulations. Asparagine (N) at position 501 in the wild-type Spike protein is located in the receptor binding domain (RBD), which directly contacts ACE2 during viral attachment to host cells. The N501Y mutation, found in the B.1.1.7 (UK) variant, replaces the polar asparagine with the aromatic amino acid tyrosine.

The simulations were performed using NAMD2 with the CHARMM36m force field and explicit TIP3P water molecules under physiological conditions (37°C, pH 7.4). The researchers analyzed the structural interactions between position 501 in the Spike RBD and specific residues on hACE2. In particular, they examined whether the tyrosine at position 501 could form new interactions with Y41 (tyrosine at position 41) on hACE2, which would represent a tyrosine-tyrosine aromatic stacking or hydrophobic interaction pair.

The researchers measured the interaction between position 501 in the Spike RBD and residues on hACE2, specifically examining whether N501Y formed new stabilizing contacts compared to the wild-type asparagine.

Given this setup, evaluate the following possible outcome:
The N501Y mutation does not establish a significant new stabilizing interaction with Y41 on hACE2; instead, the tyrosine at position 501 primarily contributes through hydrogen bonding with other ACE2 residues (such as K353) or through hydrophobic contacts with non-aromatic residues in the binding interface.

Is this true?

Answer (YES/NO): NO